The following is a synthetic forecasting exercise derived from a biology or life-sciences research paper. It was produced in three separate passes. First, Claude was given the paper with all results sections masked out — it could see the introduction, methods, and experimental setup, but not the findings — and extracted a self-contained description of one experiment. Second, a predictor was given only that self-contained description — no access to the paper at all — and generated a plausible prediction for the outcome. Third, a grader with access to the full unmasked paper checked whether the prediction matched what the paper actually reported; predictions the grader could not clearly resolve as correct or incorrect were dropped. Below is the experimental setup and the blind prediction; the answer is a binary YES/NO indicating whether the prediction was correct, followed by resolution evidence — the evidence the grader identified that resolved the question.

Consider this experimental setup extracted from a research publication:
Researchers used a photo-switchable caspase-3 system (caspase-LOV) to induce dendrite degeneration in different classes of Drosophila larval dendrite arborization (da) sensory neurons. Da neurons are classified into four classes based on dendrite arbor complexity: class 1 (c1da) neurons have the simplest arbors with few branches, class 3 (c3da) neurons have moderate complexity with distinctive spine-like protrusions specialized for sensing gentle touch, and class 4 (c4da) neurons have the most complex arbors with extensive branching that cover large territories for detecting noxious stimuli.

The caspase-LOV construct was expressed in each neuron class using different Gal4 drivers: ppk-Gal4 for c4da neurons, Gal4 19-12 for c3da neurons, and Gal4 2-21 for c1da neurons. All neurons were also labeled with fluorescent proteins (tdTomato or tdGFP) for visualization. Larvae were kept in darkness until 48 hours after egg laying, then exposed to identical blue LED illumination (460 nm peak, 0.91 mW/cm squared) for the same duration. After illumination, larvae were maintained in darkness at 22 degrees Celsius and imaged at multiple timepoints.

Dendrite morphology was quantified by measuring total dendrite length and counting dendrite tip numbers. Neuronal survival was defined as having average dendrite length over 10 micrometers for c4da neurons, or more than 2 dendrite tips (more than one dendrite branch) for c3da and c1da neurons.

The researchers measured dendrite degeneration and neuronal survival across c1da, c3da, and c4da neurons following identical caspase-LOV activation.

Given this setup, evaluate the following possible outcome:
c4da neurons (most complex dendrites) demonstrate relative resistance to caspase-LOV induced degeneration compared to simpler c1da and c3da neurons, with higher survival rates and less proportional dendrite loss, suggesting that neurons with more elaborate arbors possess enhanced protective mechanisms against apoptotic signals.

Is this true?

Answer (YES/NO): NO